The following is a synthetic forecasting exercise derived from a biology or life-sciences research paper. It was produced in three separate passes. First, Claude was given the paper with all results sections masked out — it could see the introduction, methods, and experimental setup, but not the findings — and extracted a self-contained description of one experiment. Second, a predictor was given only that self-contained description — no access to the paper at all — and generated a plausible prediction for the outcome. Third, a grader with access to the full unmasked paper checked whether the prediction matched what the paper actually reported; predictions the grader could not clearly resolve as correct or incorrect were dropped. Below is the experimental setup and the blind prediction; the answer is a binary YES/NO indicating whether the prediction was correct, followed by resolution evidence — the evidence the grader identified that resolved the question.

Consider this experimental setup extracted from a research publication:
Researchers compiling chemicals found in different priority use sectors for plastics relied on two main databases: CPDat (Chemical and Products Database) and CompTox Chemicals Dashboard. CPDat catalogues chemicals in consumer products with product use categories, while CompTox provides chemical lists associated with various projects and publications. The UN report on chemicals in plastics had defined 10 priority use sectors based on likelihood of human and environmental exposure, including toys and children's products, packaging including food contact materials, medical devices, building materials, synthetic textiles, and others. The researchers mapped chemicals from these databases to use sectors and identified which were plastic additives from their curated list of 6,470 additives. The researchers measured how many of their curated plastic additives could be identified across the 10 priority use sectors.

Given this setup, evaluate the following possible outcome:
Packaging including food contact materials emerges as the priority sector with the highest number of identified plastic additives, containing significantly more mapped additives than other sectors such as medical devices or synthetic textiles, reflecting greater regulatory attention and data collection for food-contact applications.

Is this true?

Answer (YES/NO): YES